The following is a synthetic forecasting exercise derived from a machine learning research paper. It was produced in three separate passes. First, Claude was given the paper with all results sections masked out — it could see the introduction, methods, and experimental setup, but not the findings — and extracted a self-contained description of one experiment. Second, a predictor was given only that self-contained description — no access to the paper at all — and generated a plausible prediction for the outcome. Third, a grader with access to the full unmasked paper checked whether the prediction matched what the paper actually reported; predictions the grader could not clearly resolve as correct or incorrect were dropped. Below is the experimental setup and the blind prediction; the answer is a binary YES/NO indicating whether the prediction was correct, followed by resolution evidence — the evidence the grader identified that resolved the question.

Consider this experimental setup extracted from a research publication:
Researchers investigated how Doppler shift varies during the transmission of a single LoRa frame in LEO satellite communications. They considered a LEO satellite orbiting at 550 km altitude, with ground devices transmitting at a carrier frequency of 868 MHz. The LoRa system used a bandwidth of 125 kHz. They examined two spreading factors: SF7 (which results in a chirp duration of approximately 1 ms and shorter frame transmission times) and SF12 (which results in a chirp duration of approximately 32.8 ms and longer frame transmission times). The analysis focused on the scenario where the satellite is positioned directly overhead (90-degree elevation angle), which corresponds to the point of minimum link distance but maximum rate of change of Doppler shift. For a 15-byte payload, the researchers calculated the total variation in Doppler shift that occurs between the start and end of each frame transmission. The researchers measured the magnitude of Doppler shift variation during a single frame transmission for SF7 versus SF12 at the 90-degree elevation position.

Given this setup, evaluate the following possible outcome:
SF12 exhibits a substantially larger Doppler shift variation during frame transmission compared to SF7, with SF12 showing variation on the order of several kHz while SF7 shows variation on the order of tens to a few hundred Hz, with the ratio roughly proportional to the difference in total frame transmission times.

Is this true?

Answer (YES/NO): NO